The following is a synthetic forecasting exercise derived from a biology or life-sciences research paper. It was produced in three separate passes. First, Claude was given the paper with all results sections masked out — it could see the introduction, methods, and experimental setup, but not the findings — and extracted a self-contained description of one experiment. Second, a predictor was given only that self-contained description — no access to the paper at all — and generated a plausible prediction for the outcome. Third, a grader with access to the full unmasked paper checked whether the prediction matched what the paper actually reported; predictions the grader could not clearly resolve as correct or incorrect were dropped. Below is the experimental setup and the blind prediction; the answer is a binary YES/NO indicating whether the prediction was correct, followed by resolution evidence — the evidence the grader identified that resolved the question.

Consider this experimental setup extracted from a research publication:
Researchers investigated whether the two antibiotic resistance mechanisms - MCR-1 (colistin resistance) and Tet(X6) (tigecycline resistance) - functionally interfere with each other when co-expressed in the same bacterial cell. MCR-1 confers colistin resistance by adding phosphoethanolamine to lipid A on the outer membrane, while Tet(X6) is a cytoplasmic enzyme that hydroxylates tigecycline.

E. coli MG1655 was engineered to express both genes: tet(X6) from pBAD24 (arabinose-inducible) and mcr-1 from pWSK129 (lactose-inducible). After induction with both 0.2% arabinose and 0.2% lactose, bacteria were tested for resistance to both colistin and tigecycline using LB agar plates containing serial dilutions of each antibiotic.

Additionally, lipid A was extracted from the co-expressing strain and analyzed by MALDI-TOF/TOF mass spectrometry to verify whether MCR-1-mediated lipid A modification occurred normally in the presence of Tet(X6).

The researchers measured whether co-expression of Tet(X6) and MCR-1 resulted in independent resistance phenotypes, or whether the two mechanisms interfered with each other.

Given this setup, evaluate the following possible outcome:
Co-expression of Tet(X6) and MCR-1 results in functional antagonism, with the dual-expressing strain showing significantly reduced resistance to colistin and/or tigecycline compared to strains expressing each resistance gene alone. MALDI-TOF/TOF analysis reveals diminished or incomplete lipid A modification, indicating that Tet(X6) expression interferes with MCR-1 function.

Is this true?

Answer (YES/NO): NO